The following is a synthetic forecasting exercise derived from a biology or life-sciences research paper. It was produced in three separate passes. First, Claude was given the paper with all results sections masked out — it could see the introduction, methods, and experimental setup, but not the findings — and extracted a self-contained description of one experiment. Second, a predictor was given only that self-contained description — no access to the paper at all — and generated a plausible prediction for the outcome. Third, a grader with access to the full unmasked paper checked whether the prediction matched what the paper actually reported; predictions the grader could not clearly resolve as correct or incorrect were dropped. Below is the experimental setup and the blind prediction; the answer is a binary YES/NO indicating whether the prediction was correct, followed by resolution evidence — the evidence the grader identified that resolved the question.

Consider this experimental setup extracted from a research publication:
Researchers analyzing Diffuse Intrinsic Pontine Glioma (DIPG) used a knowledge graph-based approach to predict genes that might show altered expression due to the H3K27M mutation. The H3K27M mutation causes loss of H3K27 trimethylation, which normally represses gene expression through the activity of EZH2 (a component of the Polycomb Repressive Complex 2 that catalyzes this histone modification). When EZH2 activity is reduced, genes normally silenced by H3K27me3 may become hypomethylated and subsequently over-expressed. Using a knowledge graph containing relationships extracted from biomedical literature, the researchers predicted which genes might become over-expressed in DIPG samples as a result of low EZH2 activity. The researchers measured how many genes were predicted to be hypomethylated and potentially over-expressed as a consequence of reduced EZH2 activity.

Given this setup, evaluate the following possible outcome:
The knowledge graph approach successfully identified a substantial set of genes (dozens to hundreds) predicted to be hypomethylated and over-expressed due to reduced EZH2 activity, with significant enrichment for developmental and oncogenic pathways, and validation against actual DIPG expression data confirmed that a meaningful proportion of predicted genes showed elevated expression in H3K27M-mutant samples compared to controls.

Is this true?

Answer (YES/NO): NO